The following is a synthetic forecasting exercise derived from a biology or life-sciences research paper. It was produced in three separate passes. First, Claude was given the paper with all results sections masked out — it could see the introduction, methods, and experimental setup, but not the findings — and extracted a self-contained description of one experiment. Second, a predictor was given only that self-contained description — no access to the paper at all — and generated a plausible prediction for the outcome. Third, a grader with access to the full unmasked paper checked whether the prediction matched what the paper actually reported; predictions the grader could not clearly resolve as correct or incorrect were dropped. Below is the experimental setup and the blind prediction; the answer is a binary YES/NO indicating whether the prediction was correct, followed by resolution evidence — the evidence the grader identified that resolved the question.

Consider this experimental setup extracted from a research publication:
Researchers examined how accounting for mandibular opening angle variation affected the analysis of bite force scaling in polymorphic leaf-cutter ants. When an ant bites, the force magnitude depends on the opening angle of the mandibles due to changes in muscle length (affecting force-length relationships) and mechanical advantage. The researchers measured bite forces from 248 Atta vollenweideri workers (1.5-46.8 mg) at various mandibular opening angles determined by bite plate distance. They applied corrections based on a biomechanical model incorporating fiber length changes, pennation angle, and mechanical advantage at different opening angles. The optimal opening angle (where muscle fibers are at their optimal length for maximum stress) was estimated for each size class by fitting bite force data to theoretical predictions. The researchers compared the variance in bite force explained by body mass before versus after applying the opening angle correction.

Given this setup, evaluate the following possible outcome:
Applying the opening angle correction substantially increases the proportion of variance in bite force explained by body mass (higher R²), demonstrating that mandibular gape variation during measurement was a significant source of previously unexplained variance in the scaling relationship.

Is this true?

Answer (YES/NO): YES